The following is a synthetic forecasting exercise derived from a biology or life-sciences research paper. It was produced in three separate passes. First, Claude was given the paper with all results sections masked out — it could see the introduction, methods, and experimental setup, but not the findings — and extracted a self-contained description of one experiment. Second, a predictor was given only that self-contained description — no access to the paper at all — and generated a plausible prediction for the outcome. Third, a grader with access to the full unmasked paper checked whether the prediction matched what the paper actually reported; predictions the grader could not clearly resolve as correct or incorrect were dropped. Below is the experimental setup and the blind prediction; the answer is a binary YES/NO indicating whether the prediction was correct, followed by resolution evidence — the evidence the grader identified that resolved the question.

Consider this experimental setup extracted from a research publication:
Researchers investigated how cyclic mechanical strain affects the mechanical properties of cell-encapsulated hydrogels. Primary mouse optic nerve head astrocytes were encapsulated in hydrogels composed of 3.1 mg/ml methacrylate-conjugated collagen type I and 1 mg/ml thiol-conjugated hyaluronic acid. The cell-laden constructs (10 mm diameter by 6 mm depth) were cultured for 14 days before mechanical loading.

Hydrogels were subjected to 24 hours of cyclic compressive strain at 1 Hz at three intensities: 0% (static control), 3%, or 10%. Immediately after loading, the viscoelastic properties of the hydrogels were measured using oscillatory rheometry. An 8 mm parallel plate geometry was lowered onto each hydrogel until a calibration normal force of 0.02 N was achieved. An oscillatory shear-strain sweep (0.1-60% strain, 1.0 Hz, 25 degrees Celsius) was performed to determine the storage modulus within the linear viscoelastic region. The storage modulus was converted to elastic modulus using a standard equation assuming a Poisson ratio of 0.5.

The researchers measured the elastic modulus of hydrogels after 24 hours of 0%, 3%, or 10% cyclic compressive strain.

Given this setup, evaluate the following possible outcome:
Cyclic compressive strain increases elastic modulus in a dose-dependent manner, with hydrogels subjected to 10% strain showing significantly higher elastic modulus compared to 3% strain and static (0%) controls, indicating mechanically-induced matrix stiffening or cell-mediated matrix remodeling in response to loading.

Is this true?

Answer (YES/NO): NO